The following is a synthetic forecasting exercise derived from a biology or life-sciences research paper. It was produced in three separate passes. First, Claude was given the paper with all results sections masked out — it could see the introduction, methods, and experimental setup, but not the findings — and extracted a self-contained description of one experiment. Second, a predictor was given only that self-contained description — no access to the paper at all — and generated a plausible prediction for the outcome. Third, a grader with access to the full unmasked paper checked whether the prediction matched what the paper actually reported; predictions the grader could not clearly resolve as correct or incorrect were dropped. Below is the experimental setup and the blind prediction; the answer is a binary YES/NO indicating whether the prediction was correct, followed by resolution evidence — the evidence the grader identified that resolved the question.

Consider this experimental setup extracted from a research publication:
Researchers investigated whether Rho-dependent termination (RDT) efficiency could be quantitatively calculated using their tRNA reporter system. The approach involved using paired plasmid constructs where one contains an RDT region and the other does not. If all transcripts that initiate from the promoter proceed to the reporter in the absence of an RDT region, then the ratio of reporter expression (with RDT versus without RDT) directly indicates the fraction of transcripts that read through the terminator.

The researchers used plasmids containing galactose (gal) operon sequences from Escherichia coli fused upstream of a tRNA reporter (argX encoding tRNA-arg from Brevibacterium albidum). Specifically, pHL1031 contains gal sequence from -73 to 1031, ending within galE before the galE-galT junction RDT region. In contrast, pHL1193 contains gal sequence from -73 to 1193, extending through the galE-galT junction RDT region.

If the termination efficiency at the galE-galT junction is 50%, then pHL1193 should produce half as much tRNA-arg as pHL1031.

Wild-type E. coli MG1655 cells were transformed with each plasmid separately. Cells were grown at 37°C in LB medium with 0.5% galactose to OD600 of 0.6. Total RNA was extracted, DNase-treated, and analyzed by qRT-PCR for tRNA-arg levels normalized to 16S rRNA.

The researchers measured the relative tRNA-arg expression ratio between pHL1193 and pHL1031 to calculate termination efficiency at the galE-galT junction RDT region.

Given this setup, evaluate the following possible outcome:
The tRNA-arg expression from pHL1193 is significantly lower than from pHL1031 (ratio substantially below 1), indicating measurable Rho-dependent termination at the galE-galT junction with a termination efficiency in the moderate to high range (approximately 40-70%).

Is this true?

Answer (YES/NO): NO